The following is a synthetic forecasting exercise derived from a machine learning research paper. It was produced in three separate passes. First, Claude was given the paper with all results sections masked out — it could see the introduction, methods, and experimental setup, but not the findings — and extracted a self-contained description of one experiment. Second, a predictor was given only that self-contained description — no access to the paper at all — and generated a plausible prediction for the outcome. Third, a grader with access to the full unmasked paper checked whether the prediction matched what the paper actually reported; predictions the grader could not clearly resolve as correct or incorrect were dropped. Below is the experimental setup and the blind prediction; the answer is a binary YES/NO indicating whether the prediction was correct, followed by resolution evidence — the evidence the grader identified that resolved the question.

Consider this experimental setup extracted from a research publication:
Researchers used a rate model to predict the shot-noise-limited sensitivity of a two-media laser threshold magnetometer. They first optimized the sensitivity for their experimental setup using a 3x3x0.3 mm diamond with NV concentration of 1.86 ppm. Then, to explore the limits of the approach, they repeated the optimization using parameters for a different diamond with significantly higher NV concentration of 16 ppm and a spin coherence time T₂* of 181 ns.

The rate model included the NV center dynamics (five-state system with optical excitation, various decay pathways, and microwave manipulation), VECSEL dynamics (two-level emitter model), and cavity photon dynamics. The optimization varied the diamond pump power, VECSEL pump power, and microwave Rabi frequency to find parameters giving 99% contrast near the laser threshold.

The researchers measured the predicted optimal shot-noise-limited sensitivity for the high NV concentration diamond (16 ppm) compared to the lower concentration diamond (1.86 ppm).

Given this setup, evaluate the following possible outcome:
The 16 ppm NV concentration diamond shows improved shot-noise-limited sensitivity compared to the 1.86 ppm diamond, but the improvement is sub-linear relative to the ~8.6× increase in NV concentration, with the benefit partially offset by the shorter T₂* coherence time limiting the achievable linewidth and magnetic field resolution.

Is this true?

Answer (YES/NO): NO